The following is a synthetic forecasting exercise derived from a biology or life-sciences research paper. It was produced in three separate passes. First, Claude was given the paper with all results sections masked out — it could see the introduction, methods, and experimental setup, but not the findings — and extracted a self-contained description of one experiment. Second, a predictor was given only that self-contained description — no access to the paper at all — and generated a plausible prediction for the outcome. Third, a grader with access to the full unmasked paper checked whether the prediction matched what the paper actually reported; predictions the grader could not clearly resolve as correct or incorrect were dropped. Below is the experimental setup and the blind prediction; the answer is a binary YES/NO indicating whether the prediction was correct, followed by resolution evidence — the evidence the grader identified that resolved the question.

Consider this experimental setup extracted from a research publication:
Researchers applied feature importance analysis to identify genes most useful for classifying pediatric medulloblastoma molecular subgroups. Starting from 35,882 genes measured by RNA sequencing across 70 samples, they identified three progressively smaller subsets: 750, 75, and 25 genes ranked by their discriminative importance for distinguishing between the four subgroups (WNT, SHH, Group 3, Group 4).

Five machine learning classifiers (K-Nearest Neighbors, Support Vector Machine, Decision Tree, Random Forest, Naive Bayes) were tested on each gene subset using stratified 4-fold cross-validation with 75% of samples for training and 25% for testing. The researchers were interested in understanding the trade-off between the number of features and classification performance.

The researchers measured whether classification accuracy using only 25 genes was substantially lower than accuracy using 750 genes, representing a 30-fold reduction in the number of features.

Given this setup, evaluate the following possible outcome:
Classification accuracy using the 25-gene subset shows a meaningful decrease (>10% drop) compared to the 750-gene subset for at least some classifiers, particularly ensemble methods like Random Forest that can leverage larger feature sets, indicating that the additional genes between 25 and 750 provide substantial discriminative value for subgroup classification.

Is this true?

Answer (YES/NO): NO